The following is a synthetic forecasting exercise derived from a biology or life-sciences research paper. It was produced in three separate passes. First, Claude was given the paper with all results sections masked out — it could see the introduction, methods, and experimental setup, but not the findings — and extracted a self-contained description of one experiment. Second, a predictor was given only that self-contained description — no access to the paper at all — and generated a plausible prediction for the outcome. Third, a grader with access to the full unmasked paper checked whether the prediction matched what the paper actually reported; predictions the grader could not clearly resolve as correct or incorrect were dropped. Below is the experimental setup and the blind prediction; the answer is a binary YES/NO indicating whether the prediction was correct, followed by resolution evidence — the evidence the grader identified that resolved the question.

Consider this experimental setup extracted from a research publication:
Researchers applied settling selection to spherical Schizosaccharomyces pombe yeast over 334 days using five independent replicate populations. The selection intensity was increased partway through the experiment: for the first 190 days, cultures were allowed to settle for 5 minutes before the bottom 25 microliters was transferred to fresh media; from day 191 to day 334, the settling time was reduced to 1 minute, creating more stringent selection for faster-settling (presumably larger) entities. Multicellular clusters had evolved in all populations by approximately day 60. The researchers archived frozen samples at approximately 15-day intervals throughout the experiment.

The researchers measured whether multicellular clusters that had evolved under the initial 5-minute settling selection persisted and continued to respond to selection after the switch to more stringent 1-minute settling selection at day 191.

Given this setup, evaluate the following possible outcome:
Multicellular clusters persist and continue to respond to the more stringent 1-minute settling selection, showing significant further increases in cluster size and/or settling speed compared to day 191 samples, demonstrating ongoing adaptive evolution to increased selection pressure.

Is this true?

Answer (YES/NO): YES